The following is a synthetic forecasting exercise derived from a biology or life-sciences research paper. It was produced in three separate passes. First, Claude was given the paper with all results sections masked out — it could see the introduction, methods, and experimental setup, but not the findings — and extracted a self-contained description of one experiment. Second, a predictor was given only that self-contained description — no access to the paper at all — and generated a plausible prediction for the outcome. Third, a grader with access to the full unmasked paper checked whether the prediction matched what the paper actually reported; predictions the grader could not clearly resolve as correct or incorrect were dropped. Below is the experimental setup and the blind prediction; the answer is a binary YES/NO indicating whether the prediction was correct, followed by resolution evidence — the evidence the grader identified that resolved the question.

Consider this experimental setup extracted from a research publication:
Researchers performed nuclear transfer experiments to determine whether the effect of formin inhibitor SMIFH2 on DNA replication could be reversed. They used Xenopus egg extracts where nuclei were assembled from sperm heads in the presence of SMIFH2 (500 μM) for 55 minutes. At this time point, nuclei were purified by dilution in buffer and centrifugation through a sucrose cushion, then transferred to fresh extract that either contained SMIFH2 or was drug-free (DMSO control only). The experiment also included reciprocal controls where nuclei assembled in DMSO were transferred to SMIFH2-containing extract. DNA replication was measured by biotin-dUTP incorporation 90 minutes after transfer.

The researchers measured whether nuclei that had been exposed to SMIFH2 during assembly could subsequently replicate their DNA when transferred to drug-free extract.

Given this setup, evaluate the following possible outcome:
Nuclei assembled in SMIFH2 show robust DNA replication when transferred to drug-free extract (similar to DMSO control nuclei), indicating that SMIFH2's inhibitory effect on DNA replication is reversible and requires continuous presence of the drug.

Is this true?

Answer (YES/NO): NO